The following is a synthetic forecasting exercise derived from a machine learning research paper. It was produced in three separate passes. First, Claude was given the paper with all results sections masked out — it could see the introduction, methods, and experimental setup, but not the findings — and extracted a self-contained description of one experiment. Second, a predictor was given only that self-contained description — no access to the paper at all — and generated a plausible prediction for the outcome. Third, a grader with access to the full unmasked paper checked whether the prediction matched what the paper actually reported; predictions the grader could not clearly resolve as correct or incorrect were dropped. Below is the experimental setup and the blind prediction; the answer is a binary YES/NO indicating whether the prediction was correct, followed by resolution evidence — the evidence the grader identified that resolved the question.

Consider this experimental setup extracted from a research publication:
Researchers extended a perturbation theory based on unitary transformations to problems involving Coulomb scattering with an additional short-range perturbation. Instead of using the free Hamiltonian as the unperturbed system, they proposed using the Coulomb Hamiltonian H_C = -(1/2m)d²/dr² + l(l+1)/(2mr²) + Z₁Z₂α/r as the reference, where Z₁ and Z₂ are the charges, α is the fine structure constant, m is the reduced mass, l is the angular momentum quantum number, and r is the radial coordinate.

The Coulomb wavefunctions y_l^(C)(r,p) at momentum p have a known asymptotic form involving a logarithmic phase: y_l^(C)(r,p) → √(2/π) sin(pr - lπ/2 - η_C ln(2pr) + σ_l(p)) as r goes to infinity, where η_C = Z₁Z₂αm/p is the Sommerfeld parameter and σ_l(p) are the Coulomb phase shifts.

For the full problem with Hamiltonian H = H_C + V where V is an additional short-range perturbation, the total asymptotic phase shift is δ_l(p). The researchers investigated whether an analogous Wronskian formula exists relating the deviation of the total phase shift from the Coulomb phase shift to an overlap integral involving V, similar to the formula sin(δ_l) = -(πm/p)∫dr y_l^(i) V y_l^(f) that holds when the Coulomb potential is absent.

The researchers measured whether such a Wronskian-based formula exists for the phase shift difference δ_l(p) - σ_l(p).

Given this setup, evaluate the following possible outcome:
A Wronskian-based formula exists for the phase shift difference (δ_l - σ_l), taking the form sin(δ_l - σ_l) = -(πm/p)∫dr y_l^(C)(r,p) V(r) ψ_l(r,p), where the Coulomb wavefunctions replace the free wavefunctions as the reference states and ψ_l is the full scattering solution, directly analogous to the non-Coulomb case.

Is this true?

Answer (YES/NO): YES